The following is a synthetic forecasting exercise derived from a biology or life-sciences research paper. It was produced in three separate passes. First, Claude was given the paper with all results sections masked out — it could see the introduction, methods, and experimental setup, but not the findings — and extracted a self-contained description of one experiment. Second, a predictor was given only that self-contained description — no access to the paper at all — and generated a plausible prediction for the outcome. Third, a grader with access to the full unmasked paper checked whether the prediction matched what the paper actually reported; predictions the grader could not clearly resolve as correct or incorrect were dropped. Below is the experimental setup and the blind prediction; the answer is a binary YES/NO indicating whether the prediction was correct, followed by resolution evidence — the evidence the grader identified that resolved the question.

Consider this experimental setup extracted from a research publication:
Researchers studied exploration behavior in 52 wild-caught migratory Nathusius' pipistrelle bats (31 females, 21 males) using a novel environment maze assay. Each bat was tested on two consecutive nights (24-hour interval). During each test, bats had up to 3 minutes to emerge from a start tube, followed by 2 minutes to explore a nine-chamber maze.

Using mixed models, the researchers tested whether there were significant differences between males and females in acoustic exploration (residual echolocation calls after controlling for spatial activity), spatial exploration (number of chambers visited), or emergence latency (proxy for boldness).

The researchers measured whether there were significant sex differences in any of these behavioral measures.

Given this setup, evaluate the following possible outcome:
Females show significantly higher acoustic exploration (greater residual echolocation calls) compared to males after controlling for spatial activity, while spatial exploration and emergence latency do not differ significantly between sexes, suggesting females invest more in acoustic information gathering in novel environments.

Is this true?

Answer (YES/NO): NO